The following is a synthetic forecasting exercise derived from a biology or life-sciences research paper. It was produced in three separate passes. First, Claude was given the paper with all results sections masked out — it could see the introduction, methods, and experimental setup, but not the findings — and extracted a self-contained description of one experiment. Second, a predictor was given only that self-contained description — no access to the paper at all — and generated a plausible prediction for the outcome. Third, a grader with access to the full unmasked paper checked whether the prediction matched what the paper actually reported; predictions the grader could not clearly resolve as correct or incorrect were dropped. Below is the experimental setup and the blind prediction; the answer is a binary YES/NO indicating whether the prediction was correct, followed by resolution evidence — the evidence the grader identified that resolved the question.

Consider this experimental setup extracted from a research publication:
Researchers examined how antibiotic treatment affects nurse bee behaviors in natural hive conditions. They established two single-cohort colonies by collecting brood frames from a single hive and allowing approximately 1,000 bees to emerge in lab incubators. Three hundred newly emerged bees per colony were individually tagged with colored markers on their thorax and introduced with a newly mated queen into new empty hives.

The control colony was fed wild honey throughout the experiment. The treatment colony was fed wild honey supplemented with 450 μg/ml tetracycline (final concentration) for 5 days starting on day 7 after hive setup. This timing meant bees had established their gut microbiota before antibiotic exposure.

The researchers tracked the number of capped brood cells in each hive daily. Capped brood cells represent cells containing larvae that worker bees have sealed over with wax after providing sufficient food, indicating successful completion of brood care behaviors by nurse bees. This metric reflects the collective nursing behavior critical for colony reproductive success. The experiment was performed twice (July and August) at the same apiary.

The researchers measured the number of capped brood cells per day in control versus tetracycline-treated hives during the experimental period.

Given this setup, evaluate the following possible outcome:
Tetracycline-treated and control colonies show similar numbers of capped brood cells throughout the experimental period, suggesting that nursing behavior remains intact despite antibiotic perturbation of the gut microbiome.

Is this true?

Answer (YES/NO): NO